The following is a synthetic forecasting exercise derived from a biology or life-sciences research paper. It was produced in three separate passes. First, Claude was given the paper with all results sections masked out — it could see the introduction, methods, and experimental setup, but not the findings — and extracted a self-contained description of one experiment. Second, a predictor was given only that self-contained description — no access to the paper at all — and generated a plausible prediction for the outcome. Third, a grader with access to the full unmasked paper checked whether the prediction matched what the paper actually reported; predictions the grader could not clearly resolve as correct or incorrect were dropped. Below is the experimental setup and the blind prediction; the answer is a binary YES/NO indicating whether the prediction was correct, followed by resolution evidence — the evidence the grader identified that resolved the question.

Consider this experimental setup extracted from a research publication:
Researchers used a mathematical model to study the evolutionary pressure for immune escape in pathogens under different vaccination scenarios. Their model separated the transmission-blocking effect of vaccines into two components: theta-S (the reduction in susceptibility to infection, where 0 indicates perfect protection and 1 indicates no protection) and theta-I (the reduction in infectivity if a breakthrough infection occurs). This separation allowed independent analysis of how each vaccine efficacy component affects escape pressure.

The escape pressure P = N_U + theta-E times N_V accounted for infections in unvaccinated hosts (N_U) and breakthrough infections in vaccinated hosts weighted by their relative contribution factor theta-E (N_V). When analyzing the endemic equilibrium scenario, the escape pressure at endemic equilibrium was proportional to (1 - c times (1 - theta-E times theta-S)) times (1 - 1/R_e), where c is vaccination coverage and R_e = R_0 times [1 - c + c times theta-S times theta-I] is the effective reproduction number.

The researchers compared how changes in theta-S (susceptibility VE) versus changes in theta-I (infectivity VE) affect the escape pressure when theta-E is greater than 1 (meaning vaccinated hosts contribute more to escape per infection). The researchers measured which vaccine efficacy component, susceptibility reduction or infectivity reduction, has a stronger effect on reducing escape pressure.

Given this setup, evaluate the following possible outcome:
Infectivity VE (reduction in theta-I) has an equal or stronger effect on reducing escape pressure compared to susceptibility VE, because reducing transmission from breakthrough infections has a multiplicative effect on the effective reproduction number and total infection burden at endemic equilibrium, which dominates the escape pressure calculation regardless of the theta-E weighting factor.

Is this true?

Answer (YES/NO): NO